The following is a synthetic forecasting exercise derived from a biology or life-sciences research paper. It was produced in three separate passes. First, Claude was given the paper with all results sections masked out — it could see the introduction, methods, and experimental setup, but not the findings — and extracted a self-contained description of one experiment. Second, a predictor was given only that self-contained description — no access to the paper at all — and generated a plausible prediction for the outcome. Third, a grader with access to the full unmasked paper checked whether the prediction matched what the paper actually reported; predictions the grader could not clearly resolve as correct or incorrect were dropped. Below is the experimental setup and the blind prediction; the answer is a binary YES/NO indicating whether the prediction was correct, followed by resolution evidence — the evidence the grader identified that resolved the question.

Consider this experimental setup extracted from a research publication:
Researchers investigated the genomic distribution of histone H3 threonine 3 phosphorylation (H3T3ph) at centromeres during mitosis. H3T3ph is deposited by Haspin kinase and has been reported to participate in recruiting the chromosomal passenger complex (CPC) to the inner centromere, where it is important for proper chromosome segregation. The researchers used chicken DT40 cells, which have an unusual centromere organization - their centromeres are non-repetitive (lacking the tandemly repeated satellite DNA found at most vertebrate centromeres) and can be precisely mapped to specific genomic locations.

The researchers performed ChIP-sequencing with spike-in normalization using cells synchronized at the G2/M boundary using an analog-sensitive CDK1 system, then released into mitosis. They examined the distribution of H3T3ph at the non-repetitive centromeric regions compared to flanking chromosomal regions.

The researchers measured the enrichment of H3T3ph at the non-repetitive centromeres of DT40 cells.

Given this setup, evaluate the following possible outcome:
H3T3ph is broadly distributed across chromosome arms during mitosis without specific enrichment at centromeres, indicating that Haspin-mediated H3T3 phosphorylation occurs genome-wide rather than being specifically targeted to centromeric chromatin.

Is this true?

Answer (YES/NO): NO